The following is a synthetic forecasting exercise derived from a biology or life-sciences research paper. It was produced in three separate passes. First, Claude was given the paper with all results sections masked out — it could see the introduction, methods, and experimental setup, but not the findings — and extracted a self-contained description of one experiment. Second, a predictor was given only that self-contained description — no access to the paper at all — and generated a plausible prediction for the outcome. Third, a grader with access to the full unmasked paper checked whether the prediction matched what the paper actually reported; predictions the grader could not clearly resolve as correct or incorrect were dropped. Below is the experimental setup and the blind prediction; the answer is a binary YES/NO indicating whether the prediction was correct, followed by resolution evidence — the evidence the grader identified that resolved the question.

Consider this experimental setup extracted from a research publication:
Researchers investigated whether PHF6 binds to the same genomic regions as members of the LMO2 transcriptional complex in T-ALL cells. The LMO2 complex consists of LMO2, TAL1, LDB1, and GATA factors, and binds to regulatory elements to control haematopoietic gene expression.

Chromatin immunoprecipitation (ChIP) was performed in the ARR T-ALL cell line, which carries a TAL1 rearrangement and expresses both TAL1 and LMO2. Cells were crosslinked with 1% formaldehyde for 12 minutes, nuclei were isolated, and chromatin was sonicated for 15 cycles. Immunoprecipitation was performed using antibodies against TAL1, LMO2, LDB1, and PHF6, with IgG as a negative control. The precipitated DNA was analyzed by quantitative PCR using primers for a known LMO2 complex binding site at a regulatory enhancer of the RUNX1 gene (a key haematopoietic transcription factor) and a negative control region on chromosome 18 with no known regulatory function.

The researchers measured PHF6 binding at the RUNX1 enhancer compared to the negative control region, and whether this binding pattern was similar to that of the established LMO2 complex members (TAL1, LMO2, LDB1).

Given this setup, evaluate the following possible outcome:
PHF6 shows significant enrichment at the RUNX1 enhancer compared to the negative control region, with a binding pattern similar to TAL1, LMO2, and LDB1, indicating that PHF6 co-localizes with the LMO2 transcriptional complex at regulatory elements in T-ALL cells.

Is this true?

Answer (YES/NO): YES